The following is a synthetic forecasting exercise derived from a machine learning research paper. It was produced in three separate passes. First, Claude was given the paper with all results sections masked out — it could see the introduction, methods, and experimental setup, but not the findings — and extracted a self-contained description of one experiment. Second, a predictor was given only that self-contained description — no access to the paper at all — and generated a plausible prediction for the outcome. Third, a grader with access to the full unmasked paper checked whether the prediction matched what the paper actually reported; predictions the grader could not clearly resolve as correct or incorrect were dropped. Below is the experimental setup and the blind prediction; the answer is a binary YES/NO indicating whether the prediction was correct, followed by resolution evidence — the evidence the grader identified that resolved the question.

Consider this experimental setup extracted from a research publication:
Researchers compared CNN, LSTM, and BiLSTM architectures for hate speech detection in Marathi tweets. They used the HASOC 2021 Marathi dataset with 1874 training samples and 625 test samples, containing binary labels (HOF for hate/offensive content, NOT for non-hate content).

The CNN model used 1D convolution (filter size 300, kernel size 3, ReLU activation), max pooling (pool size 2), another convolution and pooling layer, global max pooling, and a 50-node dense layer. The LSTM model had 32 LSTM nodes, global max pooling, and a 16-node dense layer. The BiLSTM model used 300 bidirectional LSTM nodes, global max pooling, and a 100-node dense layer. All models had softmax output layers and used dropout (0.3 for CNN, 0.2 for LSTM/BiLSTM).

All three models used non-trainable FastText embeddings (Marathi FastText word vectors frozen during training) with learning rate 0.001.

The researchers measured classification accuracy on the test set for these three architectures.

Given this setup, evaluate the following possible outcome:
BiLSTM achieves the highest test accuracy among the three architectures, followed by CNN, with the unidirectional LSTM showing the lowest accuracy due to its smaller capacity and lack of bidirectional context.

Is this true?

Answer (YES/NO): NO